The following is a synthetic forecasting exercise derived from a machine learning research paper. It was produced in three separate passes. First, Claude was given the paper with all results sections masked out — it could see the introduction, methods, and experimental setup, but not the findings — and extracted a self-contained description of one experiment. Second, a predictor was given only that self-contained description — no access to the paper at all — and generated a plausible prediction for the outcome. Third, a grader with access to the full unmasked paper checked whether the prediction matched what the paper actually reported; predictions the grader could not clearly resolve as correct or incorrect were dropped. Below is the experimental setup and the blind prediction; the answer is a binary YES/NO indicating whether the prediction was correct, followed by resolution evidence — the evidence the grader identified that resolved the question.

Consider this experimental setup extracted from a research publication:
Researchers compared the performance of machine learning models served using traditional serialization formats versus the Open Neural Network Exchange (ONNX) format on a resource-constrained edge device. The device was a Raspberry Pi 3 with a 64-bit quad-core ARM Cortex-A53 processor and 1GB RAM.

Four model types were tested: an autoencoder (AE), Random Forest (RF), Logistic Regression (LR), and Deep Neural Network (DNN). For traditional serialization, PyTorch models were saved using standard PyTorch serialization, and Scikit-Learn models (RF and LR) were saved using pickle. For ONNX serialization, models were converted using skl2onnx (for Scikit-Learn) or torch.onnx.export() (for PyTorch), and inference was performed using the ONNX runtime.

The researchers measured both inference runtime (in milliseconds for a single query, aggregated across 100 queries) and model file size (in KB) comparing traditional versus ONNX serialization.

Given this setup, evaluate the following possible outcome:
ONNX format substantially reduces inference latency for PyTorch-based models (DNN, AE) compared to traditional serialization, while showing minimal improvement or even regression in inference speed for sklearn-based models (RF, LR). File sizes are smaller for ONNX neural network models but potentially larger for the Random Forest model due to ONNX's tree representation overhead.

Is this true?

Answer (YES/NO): NO